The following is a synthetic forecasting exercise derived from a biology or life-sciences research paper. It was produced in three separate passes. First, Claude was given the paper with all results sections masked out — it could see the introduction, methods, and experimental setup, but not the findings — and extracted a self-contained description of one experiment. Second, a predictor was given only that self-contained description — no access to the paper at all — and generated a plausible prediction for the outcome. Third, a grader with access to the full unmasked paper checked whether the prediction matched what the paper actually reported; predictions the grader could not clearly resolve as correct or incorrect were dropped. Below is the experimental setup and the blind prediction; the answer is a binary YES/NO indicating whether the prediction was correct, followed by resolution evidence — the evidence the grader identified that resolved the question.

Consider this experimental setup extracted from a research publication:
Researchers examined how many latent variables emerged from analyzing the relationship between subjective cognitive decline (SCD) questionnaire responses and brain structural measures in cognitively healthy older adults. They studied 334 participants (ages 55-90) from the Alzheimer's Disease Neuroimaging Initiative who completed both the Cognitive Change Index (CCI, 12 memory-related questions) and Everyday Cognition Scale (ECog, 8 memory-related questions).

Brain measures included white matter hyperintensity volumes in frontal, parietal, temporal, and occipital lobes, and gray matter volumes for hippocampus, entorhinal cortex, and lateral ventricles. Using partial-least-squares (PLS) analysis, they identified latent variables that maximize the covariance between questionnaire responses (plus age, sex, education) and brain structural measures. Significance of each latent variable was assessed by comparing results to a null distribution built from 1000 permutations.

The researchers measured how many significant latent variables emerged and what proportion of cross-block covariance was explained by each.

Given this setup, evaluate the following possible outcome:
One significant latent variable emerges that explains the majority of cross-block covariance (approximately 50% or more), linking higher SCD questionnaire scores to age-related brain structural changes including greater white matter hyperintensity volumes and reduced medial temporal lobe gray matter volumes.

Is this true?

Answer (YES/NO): NO